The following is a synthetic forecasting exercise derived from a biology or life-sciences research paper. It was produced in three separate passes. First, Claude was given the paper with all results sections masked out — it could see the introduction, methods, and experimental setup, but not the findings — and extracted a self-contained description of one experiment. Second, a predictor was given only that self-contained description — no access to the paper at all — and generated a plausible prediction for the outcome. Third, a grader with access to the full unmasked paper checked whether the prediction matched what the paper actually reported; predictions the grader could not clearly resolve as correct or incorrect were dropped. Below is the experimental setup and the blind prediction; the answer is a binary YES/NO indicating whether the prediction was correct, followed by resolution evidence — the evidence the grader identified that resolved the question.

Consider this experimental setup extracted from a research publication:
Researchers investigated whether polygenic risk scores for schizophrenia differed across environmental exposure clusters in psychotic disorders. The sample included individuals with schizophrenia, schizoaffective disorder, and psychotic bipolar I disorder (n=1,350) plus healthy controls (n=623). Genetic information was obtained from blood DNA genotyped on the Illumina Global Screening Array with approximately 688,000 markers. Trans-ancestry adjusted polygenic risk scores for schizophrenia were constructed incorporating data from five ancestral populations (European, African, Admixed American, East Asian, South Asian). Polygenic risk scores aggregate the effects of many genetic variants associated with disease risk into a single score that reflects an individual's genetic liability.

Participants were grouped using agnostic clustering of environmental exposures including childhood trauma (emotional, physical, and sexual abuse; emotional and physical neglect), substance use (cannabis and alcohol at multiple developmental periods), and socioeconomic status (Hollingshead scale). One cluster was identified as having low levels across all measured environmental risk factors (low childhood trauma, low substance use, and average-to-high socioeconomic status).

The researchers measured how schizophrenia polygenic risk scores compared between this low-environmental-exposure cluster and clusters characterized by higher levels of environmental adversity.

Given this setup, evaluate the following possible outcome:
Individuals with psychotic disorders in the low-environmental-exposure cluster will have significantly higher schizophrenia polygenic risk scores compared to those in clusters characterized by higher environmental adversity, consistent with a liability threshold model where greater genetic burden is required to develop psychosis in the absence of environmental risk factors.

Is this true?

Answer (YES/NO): NO